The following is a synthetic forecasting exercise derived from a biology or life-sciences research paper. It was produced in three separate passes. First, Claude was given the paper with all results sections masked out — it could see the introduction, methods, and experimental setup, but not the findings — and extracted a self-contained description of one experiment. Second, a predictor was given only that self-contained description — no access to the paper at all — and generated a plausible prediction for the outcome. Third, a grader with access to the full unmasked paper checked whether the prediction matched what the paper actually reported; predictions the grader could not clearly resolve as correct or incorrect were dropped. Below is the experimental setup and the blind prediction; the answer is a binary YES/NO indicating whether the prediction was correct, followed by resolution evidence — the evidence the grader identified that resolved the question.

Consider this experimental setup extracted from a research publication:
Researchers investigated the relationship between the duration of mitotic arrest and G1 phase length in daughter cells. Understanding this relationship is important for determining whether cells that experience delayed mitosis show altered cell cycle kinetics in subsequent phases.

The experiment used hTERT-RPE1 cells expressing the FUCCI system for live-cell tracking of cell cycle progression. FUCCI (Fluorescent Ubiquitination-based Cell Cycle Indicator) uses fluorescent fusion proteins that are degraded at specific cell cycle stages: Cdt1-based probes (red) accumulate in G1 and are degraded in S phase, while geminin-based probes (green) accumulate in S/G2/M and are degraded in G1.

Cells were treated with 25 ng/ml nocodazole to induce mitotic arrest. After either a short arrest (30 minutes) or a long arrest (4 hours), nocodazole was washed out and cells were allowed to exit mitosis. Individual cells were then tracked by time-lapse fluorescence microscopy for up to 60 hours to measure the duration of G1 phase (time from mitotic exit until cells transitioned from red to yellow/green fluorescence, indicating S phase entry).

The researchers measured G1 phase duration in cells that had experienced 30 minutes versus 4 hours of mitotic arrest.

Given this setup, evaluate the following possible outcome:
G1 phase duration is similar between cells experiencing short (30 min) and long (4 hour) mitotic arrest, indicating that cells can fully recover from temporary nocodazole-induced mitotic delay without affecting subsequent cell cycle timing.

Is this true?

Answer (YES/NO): NO